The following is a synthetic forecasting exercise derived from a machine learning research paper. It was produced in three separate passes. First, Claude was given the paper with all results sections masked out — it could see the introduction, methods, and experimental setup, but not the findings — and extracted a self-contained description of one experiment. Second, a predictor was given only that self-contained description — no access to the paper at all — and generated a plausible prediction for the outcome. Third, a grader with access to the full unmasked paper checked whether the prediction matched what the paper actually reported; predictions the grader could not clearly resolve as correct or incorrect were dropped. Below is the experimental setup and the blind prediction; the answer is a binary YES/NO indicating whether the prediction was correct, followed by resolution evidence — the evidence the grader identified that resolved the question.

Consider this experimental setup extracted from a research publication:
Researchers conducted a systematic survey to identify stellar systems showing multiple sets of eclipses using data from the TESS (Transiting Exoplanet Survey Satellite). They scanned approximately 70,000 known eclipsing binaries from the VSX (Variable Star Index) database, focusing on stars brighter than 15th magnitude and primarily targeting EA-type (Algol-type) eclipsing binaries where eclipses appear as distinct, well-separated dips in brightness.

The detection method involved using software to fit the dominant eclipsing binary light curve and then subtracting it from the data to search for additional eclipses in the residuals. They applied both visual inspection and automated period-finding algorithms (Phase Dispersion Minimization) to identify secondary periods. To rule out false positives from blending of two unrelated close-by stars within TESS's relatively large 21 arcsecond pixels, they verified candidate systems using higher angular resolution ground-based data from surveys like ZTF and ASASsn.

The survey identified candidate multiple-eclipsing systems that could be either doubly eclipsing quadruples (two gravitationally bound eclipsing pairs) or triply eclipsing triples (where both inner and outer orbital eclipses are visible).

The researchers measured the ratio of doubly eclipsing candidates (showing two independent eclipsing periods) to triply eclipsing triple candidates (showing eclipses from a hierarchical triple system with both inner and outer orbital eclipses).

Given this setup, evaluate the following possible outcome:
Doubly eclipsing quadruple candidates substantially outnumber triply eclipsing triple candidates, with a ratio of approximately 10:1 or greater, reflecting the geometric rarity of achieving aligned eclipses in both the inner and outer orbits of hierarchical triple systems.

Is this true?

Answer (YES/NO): NO